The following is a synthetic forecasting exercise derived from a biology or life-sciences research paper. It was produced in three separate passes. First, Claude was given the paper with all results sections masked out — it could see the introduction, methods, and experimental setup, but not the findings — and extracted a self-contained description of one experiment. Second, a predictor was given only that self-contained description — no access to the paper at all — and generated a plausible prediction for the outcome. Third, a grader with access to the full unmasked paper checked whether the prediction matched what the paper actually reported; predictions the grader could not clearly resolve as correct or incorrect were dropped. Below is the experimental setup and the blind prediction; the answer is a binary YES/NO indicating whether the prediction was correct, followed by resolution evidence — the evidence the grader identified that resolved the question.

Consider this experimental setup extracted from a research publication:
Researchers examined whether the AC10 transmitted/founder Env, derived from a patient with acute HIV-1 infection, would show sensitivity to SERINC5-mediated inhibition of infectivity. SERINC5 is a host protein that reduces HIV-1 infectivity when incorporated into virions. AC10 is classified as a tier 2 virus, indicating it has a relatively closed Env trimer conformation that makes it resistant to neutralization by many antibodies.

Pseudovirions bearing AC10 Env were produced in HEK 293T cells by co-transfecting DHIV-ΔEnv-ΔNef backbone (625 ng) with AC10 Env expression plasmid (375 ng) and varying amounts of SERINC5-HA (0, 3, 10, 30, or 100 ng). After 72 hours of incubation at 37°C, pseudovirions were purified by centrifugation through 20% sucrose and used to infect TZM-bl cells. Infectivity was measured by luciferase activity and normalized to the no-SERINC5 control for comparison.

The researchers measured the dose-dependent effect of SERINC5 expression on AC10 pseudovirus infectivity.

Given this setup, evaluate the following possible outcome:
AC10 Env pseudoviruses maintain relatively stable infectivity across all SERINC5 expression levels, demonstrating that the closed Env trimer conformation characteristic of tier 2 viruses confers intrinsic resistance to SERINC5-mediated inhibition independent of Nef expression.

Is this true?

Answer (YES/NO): NO